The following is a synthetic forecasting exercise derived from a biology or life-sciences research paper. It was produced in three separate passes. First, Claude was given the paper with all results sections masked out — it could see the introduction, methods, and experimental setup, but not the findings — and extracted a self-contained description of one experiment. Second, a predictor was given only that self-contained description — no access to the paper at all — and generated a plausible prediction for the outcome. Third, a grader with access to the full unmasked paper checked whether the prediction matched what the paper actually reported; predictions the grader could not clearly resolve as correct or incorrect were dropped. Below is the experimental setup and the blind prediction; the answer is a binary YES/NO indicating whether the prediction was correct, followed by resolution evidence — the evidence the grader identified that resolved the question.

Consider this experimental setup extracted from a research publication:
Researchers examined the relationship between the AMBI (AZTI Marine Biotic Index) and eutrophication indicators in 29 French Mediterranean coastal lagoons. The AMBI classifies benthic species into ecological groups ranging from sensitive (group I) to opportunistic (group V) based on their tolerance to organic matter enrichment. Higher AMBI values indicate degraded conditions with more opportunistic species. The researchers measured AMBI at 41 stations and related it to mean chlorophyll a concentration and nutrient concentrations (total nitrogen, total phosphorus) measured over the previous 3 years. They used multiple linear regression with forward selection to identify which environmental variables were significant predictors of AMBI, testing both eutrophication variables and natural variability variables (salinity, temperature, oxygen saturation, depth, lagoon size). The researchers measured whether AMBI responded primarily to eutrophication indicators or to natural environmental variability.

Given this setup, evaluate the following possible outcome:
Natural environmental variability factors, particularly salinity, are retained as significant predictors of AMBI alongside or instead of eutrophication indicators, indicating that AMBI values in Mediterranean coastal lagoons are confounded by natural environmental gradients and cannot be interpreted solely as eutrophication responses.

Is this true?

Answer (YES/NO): NO